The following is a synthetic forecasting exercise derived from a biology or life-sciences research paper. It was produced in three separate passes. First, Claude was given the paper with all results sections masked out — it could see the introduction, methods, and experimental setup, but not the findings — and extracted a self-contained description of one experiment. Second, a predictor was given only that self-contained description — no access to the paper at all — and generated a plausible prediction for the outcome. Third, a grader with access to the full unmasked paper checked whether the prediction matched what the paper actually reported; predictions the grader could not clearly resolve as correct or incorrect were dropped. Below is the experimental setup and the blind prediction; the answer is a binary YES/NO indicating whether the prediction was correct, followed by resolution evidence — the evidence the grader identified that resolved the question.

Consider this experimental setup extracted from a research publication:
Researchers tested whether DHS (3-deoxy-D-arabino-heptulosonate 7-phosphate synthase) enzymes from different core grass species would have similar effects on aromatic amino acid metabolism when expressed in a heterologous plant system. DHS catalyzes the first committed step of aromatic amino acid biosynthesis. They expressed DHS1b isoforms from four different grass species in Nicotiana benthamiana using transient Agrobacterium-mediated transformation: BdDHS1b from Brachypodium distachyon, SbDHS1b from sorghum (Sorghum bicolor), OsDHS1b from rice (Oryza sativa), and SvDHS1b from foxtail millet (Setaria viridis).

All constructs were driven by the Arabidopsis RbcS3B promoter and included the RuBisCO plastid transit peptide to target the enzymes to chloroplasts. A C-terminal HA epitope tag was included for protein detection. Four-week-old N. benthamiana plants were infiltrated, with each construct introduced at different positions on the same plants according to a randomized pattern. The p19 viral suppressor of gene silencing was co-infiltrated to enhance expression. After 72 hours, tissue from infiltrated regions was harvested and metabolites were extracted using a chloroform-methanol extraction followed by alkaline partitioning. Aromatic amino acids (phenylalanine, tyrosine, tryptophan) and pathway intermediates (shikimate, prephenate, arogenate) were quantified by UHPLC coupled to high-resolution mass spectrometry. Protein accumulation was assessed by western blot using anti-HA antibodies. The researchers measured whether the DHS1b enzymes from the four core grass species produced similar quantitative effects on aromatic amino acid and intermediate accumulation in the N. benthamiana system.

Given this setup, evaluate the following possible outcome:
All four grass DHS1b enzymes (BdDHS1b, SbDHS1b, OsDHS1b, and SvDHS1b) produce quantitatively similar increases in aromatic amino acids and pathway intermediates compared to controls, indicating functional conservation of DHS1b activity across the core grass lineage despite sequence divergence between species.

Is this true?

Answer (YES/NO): NO